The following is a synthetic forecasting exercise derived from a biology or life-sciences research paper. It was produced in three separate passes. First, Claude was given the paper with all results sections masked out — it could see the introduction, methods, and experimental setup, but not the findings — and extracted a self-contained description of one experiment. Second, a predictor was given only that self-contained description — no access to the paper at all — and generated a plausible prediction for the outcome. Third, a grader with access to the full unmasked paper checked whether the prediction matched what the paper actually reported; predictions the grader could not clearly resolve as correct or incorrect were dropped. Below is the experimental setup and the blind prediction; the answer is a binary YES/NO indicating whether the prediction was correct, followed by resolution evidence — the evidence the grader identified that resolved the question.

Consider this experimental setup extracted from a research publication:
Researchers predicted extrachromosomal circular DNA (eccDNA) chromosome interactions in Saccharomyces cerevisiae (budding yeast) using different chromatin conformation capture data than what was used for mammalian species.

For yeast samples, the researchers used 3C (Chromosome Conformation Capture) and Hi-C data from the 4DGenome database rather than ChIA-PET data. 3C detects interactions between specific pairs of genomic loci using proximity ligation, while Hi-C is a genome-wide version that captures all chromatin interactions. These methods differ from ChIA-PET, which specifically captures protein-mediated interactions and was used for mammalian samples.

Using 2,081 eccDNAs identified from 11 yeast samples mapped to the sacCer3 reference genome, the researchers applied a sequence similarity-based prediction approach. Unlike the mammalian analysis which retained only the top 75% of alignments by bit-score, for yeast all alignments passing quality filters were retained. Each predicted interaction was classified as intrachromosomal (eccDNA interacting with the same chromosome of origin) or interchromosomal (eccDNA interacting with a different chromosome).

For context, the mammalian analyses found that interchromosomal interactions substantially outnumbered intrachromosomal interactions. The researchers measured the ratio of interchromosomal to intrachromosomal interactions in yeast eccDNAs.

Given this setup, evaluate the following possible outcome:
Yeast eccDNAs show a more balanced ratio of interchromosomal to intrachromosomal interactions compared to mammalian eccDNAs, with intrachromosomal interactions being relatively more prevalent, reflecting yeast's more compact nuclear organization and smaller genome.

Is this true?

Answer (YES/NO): YES